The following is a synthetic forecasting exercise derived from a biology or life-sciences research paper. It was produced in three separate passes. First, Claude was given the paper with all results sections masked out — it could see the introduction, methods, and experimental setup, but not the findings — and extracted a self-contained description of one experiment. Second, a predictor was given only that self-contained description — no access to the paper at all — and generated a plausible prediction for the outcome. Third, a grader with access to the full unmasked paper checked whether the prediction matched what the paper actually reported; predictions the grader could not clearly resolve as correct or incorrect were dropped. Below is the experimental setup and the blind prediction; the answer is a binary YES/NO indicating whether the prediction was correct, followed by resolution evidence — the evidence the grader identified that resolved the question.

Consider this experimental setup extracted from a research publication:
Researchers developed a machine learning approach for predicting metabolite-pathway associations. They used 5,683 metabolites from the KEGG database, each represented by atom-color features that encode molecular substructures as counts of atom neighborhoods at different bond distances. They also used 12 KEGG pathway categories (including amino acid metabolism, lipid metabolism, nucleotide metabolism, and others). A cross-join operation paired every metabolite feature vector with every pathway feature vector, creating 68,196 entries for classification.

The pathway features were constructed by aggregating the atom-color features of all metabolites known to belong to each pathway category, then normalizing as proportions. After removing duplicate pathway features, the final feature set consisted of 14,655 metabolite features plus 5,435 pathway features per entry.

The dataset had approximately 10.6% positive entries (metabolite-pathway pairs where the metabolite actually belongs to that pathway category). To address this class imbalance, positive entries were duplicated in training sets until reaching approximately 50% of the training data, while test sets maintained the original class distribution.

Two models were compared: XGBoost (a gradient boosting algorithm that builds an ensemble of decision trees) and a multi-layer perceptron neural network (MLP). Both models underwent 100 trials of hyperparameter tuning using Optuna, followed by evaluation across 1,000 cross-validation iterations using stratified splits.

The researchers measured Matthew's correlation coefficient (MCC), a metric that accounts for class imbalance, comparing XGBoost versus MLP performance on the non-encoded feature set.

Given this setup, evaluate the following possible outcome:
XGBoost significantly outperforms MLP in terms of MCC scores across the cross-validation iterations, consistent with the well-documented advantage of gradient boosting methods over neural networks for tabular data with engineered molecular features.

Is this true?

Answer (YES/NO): NO